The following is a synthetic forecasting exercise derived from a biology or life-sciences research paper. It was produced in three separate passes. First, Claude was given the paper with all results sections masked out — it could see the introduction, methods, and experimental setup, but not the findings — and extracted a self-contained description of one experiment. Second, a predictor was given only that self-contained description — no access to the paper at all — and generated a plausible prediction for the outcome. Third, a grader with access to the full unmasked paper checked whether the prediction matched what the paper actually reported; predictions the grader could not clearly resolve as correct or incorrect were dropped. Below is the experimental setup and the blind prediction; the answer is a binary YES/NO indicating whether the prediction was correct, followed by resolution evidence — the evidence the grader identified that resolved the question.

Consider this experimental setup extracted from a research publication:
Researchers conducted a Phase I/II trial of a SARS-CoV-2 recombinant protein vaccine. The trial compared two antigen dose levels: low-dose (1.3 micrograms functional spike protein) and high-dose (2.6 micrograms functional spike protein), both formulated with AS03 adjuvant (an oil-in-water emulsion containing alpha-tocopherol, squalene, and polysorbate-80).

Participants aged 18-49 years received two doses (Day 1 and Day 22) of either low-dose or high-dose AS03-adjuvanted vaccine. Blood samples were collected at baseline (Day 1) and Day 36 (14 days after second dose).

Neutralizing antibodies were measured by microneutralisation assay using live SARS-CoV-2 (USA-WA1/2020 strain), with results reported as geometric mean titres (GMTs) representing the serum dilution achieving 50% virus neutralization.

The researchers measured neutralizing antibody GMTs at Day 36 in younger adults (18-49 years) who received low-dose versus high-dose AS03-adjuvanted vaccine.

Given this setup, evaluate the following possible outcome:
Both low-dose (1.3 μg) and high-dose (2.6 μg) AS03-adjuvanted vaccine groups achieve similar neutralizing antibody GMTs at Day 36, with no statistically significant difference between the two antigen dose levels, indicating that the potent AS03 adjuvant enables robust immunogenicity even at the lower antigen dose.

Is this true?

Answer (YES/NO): NO